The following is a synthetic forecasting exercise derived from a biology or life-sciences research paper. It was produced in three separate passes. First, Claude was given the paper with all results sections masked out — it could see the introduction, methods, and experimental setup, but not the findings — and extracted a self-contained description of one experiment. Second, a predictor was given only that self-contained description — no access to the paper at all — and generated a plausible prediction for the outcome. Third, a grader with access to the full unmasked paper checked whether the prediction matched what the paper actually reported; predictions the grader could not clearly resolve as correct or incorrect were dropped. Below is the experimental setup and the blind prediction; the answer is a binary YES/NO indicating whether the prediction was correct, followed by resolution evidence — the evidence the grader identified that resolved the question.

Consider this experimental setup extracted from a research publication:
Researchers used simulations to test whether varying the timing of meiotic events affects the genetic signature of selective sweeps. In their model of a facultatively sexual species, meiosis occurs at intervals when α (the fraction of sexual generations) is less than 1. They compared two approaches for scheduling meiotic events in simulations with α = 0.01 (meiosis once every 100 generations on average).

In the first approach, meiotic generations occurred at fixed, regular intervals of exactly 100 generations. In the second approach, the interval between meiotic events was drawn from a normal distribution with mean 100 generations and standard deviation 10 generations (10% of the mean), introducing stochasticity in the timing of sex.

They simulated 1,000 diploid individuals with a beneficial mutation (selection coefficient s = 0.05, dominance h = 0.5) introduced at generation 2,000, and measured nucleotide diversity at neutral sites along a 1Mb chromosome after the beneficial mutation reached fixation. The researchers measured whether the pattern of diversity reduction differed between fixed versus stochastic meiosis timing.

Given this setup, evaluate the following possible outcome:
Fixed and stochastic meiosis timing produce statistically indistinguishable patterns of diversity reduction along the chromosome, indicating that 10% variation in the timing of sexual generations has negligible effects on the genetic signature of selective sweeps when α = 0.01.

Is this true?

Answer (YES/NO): YES